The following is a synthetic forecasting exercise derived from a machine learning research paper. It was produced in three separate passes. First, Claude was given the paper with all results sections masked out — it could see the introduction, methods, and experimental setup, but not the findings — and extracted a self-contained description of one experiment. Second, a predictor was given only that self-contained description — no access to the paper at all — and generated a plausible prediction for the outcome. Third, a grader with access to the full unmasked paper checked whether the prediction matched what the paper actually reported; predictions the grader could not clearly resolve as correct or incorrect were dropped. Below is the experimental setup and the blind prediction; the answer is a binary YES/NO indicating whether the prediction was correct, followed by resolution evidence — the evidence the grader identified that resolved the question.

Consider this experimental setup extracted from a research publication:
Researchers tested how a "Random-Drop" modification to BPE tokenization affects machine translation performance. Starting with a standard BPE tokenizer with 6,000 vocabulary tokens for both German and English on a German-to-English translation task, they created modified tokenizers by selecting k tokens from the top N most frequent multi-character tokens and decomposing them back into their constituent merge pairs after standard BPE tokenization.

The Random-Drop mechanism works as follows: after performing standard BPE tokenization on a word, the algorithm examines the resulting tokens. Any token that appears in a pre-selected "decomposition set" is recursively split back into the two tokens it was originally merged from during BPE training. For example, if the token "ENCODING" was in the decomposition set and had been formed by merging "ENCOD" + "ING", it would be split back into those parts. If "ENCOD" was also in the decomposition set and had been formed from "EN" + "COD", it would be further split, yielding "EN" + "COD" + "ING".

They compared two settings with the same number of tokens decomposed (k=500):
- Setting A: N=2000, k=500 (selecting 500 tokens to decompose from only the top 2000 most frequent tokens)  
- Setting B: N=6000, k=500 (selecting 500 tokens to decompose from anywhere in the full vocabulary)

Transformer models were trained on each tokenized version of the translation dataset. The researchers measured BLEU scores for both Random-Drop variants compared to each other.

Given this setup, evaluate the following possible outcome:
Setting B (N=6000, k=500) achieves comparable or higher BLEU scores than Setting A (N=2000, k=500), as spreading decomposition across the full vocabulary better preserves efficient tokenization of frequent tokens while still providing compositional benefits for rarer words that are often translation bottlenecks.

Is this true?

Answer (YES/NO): YES